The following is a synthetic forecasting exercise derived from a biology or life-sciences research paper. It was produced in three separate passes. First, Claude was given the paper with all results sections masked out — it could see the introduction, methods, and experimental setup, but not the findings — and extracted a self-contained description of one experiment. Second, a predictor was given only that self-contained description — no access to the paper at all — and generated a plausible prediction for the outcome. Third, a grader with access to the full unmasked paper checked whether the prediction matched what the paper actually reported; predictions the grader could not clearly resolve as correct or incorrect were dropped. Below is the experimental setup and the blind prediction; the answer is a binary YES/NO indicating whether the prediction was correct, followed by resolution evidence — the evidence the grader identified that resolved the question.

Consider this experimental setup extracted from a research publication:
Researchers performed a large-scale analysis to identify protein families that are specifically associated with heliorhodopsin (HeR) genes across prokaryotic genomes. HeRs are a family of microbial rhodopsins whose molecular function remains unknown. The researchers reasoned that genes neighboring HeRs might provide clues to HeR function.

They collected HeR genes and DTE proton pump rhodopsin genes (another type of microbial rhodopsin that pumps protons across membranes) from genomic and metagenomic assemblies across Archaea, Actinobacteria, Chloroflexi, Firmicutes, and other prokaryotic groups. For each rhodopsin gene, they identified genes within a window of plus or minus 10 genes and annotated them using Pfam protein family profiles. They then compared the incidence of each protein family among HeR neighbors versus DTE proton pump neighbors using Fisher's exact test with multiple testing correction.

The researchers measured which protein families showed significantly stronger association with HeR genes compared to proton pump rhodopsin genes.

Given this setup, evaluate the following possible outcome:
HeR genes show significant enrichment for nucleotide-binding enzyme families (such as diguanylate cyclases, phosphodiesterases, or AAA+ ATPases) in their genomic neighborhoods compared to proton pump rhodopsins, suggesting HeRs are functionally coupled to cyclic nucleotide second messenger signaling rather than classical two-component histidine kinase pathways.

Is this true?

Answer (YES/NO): NO